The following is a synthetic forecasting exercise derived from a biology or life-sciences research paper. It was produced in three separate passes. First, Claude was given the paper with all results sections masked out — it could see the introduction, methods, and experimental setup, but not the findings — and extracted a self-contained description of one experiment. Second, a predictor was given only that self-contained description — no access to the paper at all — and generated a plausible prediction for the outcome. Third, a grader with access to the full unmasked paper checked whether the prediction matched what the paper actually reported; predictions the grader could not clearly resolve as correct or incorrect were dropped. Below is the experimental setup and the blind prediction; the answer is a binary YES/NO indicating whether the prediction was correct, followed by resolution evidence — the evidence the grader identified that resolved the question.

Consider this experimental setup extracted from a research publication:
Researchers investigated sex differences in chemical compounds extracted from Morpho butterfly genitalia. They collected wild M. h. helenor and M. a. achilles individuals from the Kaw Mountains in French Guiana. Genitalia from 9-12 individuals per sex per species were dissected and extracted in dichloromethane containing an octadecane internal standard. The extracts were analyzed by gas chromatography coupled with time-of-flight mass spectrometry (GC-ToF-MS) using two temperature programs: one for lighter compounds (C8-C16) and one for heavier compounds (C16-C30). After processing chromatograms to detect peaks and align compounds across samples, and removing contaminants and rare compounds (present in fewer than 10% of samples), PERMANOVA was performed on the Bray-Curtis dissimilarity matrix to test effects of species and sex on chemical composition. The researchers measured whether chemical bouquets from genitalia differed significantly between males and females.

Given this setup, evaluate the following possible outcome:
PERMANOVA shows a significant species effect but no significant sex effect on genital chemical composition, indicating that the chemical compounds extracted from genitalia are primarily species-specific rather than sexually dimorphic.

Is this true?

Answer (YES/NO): NO